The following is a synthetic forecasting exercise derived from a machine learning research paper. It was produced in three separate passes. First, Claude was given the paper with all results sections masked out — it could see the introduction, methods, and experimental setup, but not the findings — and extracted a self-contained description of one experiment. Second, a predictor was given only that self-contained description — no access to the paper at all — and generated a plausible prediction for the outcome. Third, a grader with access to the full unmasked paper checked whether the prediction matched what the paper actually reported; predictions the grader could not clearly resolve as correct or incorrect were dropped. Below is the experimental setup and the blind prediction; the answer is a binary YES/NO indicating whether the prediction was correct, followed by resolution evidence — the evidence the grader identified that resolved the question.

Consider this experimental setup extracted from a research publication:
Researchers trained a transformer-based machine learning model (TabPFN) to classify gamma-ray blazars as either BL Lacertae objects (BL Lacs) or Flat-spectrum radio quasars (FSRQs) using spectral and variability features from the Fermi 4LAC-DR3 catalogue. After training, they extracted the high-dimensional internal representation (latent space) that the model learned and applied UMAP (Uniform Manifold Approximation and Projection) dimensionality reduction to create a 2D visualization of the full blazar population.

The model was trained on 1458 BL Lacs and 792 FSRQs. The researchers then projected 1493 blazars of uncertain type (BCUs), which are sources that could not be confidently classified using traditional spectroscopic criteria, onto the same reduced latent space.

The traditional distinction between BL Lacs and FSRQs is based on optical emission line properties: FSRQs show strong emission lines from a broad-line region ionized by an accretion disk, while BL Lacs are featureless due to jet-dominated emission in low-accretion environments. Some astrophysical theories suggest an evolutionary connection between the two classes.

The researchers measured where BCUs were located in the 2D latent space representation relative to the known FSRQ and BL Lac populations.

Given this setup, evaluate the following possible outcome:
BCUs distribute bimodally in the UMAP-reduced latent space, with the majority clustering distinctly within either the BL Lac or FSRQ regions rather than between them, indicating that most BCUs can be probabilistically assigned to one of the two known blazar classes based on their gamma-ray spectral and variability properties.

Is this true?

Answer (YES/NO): NO